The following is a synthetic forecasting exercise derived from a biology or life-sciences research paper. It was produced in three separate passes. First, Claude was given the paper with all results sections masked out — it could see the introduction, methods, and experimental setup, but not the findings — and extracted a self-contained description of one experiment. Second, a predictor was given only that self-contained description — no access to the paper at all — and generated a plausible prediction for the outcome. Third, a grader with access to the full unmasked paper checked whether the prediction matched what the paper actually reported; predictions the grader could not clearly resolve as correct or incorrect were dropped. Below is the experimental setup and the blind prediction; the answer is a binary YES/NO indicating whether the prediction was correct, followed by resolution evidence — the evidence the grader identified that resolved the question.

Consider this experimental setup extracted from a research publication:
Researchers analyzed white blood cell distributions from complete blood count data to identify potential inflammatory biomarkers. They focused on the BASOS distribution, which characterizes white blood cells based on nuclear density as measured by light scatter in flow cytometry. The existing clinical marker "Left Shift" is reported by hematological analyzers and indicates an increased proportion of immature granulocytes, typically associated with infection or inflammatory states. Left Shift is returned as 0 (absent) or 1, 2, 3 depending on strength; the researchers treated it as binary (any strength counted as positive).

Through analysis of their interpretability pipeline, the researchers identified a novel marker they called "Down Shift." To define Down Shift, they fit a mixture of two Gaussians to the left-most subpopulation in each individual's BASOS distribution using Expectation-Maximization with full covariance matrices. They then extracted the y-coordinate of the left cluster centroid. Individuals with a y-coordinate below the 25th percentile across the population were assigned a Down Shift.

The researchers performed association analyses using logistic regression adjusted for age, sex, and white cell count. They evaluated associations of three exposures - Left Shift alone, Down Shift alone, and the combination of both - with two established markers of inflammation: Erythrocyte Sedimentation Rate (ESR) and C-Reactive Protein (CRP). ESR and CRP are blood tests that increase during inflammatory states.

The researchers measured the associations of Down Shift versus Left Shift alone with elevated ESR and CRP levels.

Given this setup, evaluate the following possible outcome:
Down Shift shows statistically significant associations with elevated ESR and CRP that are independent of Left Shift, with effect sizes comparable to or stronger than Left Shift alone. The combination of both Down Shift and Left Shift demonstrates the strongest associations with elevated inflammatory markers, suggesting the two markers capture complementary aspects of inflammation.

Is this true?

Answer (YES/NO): YES